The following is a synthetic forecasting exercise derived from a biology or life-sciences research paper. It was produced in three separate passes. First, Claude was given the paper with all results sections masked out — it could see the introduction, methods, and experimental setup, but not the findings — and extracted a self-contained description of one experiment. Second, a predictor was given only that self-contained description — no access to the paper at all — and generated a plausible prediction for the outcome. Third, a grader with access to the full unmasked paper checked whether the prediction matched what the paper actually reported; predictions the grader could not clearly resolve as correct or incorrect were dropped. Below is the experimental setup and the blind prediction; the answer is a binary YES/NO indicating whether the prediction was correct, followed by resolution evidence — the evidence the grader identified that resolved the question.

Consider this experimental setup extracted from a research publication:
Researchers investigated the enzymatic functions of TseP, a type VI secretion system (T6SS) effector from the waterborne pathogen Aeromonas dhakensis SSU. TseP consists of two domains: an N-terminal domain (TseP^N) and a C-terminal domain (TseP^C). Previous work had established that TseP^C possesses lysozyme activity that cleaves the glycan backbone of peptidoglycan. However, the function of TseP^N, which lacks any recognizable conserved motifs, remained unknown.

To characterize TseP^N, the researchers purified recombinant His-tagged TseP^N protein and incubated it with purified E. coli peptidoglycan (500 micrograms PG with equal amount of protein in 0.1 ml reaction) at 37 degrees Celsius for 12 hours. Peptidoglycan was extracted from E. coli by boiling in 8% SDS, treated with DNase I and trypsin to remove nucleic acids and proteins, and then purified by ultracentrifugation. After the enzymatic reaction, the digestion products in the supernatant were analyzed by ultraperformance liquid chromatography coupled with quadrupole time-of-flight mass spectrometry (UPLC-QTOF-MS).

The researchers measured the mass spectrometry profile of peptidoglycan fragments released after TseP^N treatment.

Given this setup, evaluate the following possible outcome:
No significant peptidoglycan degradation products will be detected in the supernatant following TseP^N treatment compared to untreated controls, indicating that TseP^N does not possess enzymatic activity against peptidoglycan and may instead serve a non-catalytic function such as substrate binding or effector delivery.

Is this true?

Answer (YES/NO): NO